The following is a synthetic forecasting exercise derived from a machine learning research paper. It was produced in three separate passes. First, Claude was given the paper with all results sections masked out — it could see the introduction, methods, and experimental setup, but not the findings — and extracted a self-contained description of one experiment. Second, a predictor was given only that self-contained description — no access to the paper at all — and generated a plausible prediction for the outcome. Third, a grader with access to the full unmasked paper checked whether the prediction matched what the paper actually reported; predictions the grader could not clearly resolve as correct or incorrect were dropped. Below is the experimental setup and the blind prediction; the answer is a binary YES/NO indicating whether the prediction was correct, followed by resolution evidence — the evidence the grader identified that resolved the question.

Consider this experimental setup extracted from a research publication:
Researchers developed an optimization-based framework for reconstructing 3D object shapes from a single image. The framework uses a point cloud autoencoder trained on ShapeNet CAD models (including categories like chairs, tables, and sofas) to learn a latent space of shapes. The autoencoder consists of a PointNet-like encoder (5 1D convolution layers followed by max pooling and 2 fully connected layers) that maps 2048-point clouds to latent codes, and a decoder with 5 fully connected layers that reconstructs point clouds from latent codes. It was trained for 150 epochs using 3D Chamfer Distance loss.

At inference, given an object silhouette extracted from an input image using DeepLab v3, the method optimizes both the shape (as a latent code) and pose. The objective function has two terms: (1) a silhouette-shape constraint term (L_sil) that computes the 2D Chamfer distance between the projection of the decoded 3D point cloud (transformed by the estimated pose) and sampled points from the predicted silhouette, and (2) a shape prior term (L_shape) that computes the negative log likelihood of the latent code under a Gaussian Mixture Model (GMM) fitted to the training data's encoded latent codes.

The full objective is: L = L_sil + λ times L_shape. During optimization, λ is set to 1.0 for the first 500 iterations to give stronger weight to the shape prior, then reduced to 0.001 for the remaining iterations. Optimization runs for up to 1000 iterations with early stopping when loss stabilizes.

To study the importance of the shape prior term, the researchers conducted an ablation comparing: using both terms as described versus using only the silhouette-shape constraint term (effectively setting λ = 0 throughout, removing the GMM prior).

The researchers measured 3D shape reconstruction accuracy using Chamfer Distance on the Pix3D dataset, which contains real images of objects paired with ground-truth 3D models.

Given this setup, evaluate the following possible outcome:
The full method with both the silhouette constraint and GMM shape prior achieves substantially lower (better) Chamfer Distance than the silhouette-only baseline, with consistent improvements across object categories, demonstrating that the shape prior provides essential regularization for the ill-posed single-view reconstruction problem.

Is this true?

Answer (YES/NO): YES